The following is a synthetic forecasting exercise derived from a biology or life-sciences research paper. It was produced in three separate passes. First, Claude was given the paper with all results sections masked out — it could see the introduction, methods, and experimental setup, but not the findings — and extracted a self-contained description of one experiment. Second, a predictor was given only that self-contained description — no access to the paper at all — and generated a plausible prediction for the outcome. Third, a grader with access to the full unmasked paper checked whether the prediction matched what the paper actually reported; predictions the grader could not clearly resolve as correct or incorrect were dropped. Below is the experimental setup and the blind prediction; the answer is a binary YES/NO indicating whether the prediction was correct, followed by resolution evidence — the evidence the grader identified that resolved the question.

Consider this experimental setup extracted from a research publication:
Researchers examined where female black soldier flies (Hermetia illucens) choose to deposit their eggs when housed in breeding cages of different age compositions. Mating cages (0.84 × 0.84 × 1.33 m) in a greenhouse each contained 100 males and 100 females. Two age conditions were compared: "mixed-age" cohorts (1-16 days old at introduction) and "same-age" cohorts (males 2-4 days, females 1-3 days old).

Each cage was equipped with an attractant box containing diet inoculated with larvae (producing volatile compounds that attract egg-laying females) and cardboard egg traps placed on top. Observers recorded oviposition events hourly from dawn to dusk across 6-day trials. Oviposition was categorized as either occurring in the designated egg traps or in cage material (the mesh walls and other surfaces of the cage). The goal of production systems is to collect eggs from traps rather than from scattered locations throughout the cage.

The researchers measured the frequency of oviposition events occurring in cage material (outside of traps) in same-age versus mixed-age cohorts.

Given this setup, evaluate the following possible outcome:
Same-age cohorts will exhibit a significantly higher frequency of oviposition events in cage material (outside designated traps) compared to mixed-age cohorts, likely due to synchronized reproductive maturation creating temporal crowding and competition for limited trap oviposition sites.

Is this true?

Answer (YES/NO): NO